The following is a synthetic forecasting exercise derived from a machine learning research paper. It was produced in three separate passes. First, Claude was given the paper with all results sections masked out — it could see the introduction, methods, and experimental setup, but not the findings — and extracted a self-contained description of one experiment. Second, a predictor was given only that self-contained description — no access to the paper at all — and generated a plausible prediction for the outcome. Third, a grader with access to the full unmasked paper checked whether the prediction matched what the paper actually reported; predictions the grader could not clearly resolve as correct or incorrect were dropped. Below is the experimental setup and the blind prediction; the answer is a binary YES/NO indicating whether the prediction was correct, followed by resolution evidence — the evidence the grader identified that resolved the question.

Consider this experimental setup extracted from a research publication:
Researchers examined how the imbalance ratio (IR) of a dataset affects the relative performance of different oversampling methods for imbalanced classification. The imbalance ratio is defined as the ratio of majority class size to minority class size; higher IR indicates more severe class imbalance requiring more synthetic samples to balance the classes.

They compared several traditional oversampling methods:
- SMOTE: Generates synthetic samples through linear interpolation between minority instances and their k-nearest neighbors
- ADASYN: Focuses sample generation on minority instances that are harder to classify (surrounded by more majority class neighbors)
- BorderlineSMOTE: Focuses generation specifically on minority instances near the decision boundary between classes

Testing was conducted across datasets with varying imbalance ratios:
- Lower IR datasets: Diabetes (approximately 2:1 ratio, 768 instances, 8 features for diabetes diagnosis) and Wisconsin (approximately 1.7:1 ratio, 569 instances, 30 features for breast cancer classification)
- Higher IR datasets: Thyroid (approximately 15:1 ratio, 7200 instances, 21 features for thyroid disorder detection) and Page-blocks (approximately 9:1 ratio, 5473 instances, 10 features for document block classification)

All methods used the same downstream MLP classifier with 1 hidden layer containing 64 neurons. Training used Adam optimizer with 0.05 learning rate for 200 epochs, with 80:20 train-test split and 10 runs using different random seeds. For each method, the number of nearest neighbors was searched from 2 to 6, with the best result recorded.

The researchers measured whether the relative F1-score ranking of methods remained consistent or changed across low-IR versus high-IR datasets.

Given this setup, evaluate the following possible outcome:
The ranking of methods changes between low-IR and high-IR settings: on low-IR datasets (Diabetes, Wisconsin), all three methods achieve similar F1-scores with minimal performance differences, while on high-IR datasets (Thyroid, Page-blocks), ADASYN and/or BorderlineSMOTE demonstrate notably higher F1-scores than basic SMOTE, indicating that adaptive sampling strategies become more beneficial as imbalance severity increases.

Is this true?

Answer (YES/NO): NO